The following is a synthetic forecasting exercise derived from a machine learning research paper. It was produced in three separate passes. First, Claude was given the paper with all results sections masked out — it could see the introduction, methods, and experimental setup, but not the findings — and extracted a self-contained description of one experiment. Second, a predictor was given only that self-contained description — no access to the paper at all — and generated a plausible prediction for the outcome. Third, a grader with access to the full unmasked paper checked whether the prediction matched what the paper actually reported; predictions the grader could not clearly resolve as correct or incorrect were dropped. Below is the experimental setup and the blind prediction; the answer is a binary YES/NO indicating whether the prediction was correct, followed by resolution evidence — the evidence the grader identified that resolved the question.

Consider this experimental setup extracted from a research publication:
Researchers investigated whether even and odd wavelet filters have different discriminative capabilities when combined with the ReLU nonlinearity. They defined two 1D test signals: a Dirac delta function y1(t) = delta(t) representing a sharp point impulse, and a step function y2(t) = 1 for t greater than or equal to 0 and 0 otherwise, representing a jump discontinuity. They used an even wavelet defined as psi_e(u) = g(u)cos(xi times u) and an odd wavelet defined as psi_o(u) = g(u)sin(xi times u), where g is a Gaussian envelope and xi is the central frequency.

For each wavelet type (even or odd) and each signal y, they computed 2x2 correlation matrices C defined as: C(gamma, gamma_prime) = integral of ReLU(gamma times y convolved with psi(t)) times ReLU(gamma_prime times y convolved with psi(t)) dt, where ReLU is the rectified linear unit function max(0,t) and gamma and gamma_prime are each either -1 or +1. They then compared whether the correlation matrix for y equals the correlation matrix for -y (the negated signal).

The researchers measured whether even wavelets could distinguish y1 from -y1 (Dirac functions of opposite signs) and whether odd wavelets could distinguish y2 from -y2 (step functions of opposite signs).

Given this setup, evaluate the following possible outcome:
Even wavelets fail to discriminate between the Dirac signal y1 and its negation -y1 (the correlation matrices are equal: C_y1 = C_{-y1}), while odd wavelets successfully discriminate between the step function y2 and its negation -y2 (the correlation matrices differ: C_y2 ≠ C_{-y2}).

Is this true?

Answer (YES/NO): NO